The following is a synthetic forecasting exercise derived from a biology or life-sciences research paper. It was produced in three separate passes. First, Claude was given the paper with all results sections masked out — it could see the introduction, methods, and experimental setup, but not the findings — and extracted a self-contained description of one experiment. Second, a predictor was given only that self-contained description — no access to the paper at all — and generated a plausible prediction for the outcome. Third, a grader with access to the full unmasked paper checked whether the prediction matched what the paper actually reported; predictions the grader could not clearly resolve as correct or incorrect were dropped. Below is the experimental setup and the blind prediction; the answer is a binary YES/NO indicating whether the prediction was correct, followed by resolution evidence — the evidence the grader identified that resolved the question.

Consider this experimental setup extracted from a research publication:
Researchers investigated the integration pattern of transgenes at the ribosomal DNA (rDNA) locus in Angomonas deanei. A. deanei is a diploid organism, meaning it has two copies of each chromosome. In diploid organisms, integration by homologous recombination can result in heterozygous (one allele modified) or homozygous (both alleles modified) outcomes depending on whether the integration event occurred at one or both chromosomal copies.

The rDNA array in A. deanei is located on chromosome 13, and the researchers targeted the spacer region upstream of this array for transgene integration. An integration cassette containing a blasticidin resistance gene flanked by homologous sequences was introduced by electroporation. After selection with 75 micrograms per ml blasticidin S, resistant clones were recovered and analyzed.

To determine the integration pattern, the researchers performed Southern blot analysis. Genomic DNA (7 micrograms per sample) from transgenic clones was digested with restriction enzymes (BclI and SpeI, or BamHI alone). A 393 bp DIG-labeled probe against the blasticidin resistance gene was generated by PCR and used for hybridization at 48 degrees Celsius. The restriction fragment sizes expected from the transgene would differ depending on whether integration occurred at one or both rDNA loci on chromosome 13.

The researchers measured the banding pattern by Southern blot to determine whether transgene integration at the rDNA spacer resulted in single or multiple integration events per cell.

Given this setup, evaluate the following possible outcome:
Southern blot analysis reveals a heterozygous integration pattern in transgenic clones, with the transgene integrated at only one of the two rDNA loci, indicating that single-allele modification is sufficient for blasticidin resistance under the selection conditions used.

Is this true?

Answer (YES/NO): NO